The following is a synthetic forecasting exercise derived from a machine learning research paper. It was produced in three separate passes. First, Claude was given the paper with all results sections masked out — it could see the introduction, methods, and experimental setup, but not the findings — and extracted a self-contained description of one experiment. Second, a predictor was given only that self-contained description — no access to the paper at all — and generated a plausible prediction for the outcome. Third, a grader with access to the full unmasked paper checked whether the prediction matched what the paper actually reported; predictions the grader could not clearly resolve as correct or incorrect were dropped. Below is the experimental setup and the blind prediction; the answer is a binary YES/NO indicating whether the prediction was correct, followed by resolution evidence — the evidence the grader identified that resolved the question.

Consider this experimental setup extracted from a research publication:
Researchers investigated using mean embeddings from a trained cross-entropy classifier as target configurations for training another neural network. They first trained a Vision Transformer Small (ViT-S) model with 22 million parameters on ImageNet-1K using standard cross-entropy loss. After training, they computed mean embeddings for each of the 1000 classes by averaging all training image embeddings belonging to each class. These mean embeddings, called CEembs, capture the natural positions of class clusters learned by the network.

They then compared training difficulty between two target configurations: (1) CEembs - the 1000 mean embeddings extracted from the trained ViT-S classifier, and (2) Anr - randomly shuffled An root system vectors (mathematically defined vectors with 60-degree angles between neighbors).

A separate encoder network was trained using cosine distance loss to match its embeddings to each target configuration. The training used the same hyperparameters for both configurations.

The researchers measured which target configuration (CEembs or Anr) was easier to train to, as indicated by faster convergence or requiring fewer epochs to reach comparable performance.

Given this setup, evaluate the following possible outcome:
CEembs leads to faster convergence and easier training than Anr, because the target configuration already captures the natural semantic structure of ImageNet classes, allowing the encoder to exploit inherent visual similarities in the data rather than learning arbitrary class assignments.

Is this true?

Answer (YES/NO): YES